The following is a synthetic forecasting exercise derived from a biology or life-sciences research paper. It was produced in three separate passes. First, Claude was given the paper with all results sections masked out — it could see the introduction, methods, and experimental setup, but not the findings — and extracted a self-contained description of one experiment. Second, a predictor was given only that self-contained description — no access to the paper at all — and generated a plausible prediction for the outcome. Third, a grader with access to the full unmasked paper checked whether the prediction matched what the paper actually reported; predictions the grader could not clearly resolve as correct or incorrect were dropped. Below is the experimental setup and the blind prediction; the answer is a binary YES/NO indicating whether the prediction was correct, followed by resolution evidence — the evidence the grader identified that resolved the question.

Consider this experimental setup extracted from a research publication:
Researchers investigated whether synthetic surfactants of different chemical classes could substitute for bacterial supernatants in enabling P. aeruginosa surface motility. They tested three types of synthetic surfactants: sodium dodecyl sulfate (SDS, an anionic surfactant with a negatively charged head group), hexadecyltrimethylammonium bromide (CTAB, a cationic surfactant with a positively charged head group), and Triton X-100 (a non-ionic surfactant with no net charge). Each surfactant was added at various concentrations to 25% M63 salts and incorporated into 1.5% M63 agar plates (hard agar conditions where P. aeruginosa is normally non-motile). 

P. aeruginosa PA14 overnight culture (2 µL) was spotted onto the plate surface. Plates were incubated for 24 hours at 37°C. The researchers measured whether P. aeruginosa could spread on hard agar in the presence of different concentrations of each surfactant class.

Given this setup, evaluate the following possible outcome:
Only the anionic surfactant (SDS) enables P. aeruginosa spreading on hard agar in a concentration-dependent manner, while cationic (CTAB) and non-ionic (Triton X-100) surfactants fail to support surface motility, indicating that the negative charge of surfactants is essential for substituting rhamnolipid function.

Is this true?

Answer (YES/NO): NO